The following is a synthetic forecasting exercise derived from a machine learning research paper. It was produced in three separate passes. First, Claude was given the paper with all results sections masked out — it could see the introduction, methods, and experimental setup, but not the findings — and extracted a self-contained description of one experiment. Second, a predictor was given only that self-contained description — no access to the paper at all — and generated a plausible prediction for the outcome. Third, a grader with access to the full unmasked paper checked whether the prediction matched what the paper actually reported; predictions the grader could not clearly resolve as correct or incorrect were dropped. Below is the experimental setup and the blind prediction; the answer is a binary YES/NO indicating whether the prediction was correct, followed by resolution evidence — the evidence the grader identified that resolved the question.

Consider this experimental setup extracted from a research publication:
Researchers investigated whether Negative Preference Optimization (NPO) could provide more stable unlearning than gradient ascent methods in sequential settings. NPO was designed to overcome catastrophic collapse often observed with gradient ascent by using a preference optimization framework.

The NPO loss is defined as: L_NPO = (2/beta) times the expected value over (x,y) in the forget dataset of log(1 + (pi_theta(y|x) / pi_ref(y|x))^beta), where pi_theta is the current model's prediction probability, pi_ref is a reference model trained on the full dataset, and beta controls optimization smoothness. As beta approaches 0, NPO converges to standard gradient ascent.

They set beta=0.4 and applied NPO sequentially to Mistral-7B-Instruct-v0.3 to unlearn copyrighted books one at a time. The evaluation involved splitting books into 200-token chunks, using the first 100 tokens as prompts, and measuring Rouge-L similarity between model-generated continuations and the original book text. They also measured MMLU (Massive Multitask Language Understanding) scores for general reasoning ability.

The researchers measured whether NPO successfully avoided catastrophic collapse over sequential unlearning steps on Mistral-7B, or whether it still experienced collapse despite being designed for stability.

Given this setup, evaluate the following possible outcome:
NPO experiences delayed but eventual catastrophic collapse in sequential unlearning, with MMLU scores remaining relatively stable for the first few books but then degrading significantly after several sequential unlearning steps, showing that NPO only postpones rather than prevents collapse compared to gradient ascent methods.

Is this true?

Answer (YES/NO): NO